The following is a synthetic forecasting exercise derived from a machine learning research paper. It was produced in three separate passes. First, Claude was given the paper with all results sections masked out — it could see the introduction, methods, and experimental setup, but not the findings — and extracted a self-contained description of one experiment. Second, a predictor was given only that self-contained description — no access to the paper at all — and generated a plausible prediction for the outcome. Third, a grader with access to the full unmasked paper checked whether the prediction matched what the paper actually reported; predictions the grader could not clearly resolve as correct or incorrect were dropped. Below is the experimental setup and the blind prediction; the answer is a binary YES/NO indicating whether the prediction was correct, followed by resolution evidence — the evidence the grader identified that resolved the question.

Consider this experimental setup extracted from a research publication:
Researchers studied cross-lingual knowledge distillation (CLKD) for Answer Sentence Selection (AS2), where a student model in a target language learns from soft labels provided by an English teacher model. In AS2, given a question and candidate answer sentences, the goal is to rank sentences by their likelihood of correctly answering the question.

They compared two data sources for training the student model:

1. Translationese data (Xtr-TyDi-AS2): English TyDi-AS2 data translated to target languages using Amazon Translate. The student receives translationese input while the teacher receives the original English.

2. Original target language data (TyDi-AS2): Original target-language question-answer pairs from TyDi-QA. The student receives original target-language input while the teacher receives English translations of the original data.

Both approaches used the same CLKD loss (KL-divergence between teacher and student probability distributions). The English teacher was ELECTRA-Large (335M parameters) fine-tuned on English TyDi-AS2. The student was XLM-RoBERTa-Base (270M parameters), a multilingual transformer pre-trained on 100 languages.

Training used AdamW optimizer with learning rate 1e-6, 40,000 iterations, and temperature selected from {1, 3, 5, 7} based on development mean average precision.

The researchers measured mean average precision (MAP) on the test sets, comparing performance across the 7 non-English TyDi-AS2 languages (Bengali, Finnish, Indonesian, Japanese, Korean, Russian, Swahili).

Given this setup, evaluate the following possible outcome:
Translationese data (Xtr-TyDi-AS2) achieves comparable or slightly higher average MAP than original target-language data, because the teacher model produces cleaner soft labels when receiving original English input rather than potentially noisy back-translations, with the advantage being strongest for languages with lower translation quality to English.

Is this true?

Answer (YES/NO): NO